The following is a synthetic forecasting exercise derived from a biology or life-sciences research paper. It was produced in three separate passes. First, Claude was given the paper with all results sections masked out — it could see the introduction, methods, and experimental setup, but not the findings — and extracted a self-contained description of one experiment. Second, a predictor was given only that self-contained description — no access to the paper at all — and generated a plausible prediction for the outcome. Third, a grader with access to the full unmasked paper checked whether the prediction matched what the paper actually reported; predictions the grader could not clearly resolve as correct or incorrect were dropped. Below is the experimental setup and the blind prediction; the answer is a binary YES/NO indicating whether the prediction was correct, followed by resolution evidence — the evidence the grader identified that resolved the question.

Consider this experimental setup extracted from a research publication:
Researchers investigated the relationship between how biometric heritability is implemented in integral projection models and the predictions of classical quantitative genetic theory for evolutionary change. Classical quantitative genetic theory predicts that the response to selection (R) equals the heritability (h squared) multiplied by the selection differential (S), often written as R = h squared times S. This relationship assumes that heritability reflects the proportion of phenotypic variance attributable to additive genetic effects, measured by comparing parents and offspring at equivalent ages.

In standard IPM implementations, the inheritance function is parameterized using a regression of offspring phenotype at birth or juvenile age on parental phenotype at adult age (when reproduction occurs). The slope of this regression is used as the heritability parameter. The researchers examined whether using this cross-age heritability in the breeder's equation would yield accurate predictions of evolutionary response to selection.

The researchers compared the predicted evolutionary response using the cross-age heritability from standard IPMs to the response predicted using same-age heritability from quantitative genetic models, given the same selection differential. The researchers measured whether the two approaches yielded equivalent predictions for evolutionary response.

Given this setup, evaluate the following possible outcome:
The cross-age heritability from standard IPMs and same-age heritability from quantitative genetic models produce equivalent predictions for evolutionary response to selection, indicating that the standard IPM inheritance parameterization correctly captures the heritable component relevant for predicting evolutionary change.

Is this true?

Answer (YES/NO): NO